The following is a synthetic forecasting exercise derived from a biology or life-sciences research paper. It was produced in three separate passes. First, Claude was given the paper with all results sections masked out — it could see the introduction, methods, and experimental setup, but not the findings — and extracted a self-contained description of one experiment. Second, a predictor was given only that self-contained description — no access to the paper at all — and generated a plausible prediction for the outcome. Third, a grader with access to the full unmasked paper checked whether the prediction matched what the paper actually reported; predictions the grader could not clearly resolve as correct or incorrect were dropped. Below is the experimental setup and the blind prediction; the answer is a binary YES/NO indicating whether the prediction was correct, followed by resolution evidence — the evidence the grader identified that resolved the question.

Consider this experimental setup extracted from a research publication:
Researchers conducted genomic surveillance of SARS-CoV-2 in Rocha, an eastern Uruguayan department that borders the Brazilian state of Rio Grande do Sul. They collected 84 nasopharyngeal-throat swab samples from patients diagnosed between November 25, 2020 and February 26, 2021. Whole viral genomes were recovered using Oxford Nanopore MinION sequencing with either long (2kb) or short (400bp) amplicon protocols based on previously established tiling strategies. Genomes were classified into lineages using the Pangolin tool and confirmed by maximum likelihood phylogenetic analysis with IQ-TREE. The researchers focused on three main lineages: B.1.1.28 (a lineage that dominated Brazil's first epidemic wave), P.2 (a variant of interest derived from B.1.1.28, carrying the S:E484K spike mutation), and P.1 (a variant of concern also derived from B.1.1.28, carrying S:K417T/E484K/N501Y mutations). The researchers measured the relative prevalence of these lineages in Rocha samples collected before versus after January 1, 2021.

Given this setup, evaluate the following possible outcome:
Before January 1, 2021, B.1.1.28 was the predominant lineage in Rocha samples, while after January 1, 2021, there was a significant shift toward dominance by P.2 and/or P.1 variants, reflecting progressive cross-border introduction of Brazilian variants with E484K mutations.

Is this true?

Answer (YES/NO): YES